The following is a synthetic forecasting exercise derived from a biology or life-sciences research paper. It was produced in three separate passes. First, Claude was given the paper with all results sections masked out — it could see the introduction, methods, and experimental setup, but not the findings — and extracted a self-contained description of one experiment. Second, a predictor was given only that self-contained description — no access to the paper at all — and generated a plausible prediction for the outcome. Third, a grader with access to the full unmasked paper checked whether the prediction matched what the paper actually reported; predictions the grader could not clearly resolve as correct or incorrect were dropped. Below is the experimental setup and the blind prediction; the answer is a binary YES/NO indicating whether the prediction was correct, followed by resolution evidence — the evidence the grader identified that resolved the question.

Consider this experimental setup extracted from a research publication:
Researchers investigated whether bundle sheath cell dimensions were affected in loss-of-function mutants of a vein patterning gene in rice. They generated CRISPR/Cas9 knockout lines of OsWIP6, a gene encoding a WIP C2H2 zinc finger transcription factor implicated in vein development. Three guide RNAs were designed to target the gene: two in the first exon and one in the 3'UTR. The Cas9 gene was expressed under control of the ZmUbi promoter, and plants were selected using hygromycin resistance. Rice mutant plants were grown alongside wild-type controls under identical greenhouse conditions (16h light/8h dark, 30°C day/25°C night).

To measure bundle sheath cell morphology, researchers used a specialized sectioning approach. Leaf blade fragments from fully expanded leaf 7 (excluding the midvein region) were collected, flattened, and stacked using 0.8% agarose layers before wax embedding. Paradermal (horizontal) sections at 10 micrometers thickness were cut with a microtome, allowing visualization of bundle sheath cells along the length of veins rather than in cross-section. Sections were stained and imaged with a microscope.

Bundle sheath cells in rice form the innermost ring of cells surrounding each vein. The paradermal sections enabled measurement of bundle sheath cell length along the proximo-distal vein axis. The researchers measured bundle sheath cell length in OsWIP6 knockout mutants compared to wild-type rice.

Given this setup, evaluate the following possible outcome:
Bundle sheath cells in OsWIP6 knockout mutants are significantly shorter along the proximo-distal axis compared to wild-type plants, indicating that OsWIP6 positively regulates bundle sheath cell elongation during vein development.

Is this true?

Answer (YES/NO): NO